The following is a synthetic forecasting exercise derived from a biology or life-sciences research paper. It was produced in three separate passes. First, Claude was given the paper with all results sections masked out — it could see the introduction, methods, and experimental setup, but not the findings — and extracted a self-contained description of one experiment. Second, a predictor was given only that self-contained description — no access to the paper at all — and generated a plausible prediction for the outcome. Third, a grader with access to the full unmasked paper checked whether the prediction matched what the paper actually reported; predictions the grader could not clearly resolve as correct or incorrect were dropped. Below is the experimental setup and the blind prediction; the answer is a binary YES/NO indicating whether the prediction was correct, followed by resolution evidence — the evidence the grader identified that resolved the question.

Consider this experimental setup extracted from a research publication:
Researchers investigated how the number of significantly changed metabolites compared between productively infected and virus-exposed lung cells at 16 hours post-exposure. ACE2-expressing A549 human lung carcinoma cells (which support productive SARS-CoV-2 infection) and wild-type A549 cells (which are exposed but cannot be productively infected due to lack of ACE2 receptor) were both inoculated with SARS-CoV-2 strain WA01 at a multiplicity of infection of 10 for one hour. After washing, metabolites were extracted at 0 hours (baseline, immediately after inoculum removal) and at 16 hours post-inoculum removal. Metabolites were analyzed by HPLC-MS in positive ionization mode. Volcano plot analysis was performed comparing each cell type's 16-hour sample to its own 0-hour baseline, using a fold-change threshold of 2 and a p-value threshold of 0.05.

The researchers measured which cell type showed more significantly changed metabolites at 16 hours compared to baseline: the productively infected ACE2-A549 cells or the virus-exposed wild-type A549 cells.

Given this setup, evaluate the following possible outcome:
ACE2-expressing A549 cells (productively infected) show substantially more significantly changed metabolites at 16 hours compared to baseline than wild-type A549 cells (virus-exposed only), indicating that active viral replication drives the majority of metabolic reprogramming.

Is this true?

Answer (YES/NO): NO